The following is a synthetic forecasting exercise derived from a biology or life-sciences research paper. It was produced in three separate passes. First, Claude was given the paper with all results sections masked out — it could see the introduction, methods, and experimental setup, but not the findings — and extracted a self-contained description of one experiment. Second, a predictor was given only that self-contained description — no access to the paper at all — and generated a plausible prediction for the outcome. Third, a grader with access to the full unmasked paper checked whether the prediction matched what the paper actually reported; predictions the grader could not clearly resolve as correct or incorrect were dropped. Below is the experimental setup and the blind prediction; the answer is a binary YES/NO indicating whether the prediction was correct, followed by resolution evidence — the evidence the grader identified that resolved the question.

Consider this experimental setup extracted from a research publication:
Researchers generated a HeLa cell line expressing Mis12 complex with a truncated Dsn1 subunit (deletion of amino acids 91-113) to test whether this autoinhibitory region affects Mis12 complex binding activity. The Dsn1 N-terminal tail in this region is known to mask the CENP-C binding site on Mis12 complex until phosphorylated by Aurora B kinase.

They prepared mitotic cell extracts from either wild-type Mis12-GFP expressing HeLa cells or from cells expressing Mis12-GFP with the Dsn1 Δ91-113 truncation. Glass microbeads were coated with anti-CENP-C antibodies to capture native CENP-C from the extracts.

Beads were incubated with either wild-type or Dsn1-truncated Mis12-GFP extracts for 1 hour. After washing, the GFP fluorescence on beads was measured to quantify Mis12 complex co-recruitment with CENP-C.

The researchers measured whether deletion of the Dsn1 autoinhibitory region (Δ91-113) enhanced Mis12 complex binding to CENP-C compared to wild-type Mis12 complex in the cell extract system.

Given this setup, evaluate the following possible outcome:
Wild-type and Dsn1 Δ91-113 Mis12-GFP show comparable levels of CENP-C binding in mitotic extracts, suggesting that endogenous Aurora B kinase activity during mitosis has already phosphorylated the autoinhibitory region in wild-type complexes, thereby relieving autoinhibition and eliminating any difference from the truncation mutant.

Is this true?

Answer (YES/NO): NO